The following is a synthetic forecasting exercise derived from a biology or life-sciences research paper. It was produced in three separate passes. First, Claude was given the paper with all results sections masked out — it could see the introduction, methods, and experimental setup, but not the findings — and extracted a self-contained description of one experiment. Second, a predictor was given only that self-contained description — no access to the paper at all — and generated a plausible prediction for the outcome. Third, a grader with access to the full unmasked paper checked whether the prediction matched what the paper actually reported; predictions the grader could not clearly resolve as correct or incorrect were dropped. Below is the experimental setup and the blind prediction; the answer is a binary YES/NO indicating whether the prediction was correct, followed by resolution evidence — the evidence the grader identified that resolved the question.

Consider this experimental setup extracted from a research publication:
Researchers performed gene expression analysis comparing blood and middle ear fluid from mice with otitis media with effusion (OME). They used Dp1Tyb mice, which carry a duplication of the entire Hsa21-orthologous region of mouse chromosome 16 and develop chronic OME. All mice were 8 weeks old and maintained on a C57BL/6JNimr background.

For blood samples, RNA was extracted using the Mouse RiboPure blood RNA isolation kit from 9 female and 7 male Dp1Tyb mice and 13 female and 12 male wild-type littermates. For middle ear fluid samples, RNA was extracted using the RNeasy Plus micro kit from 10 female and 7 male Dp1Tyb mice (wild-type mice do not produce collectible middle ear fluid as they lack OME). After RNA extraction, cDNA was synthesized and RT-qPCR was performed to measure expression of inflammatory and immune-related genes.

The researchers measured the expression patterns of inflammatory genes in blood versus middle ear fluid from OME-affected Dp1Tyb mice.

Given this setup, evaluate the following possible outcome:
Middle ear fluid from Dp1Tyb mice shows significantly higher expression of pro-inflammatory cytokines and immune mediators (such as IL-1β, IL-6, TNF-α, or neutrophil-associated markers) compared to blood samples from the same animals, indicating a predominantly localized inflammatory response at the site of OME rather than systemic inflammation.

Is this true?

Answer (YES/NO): YES